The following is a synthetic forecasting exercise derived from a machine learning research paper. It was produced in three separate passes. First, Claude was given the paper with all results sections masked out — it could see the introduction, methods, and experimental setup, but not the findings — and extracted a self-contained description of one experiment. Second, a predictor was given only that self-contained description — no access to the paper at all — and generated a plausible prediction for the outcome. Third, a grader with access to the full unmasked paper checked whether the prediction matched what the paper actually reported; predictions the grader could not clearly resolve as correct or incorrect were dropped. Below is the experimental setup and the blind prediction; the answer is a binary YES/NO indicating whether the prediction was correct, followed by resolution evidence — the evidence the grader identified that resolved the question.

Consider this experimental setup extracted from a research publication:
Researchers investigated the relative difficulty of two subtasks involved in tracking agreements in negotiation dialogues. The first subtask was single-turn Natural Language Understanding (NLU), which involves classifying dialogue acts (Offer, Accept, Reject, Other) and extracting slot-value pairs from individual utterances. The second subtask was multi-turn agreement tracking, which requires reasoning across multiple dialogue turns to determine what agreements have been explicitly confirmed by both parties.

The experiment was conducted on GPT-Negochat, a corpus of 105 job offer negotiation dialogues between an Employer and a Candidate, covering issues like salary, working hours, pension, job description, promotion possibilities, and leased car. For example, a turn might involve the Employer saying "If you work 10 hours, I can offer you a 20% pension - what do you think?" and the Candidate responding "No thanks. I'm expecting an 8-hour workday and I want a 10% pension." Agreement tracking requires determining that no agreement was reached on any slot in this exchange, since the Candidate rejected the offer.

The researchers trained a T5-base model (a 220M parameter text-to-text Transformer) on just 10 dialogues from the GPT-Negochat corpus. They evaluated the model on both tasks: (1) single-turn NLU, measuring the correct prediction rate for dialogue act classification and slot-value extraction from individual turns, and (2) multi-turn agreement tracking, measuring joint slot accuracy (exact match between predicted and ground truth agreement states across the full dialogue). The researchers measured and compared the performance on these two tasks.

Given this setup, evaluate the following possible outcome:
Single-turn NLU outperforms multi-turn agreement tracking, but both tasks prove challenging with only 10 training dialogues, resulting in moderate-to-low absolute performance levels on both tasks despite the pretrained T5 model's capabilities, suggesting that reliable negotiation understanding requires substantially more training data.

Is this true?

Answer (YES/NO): NO